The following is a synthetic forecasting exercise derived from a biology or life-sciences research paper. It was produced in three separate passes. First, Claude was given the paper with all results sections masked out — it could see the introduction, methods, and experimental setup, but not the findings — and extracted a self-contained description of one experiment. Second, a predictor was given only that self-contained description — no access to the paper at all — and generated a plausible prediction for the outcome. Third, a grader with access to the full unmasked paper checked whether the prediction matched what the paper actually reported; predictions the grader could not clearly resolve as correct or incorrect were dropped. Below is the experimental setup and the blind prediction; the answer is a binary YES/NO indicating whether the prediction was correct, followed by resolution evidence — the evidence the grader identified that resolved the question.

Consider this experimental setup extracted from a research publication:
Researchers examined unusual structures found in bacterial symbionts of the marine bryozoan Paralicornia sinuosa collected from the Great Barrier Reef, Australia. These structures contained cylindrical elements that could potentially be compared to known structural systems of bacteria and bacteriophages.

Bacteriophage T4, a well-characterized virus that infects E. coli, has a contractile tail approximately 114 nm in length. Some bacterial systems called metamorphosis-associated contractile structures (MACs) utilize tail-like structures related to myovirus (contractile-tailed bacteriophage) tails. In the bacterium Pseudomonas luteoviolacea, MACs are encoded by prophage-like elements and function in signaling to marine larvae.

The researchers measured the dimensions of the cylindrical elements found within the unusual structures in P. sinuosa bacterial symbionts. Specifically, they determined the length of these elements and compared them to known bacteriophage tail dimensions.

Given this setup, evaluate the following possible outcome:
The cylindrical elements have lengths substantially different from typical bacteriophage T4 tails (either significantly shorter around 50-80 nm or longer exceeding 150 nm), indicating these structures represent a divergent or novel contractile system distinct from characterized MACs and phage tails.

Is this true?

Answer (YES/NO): NO